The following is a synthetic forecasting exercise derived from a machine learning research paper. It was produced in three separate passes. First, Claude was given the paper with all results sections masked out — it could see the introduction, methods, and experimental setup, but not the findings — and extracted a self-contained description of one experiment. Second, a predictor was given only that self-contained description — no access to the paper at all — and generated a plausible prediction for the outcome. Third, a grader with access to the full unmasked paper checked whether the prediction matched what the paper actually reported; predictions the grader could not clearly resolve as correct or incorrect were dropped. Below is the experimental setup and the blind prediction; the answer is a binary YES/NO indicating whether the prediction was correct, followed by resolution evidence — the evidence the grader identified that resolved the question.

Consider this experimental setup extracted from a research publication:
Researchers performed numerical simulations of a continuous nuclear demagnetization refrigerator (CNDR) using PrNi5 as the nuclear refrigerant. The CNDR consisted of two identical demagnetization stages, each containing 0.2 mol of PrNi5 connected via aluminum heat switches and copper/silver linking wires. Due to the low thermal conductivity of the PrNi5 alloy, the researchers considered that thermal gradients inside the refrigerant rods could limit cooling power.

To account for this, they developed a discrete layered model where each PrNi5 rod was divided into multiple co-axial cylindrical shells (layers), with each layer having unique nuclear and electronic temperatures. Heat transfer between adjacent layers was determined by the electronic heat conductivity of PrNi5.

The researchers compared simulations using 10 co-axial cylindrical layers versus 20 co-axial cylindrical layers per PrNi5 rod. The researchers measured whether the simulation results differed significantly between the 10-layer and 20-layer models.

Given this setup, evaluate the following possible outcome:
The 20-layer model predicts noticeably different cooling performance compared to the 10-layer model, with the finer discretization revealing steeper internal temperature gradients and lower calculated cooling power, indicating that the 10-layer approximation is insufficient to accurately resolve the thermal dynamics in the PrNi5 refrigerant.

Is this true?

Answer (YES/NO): NO